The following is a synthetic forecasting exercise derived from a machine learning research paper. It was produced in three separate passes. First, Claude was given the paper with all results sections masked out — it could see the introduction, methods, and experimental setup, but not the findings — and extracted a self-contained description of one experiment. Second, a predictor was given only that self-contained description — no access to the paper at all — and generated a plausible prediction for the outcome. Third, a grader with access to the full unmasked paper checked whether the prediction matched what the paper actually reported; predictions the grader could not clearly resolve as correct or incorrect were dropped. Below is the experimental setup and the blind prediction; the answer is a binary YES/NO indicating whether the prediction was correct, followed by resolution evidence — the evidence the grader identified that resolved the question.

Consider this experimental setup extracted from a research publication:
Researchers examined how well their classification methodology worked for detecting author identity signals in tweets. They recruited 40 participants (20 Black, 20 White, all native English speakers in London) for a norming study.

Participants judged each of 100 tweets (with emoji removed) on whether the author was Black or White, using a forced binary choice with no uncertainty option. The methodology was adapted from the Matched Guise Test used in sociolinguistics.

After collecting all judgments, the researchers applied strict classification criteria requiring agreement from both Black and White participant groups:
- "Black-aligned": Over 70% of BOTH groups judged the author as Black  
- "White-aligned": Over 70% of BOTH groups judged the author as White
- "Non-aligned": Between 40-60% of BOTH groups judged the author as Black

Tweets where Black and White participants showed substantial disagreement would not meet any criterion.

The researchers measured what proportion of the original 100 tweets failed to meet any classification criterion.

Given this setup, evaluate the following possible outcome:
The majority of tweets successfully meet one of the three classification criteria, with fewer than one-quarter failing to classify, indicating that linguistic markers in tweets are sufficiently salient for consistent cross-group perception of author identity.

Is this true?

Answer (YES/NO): NO